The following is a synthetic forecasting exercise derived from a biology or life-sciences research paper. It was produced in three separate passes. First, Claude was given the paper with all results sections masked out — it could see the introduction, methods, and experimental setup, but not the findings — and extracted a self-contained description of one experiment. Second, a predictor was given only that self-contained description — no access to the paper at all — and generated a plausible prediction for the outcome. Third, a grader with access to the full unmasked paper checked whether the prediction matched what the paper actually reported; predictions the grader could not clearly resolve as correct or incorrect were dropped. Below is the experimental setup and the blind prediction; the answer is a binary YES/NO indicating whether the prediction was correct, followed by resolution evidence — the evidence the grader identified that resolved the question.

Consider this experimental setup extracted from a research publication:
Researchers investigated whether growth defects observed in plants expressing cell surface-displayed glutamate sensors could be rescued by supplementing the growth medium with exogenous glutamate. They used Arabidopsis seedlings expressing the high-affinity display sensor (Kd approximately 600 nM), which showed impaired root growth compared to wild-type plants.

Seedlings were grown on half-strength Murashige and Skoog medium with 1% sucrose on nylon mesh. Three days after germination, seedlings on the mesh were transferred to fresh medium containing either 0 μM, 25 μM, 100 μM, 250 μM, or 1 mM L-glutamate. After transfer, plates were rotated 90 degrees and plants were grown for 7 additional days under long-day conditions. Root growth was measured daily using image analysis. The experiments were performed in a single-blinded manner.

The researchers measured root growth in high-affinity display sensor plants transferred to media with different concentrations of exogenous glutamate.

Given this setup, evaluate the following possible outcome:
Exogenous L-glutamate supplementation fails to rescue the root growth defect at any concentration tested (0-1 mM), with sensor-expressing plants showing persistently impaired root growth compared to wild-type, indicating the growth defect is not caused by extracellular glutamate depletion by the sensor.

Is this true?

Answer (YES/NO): NO